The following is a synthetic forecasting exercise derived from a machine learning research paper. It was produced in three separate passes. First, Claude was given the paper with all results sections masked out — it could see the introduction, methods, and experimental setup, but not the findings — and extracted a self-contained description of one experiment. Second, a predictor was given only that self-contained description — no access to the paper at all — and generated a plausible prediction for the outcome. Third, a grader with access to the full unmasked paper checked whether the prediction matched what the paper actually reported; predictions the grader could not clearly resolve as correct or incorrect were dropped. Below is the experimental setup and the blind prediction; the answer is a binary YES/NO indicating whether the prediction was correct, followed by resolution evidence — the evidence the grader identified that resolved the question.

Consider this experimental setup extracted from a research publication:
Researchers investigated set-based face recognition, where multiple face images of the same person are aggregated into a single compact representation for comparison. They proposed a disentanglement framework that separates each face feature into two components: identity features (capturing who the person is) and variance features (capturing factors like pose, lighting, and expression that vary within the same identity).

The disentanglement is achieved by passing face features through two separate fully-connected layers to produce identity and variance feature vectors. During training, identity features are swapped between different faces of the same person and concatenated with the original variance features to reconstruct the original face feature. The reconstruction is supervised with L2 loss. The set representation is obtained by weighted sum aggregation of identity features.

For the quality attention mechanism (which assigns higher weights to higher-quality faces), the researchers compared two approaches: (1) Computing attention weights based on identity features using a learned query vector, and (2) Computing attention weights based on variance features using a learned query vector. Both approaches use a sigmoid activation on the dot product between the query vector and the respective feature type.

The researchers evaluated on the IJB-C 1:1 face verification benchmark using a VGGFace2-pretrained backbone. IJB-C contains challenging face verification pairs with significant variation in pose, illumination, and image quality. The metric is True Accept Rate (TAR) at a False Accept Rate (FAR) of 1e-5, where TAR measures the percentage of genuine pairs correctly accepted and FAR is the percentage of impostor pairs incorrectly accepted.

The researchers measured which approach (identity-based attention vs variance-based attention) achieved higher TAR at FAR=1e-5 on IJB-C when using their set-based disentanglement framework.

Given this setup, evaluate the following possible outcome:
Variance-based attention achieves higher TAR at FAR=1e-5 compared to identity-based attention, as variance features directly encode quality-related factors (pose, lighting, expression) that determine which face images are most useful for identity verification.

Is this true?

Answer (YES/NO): YES